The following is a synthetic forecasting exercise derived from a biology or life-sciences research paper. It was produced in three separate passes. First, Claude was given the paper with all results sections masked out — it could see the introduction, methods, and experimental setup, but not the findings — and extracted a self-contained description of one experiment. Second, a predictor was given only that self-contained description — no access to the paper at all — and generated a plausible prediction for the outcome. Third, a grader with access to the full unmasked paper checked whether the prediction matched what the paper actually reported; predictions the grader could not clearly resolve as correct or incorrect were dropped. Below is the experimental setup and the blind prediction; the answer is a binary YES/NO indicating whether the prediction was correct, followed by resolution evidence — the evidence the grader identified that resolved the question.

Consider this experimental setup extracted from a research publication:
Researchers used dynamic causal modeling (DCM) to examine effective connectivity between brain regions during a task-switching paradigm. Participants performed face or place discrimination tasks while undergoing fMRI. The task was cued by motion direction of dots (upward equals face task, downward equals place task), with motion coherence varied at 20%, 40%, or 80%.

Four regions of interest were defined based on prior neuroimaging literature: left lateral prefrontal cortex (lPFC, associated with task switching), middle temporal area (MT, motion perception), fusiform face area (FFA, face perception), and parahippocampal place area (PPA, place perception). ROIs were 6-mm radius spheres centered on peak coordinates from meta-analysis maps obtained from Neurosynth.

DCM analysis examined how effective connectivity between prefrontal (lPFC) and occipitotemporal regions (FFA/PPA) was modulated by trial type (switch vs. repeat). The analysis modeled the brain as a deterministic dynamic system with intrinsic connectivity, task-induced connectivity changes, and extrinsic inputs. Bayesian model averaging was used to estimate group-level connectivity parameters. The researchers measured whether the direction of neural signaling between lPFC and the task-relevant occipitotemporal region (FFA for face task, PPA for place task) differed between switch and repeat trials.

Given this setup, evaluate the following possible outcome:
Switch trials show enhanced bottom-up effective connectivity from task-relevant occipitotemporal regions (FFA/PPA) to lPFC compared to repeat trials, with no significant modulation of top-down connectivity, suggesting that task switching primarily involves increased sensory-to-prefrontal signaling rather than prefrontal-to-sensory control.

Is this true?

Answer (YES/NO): NO